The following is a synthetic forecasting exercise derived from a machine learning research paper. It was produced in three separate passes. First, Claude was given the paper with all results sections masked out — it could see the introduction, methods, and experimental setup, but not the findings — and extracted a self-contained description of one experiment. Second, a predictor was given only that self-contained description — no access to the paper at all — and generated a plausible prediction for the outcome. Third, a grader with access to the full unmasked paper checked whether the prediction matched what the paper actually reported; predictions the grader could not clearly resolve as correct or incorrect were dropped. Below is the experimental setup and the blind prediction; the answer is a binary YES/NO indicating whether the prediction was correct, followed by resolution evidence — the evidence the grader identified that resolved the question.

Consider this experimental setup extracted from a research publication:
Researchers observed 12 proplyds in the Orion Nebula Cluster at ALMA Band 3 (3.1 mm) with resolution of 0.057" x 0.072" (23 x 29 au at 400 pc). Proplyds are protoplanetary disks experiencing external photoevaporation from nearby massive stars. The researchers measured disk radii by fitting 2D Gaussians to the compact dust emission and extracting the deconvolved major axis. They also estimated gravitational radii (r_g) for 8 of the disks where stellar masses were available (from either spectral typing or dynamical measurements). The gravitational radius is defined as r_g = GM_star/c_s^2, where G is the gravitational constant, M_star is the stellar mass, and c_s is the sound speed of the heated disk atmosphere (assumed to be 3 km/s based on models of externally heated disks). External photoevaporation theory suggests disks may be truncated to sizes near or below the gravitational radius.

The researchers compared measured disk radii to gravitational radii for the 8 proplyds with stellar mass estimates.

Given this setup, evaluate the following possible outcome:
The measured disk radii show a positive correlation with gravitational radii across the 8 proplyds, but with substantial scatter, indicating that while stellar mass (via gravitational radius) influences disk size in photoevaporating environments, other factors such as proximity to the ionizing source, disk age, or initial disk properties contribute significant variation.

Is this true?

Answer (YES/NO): NO